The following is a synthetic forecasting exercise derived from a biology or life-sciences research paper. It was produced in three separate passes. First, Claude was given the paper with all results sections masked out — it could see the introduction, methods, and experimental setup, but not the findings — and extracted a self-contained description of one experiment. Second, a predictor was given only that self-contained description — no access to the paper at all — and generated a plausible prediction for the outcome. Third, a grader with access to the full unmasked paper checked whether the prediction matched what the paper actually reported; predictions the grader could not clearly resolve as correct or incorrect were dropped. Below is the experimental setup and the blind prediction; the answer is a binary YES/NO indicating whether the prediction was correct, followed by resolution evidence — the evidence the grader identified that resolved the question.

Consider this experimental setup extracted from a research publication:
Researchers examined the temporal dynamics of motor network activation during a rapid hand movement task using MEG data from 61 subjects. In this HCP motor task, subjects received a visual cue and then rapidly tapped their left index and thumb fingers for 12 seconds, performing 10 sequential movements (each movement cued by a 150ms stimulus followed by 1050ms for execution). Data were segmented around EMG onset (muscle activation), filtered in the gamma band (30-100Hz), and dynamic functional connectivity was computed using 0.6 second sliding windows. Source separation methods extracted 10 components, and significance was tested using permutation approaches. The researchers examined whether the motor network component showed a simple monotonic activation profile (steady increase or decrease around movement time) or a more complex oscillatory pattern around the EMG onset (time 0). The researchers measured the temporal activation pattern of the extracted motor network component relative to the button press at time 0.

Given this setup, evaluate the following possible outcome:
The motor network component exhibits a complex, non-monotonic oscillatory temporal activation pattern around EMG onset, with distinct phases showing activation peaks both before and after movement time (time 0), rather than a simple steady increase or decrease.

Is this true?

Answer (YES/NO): YES